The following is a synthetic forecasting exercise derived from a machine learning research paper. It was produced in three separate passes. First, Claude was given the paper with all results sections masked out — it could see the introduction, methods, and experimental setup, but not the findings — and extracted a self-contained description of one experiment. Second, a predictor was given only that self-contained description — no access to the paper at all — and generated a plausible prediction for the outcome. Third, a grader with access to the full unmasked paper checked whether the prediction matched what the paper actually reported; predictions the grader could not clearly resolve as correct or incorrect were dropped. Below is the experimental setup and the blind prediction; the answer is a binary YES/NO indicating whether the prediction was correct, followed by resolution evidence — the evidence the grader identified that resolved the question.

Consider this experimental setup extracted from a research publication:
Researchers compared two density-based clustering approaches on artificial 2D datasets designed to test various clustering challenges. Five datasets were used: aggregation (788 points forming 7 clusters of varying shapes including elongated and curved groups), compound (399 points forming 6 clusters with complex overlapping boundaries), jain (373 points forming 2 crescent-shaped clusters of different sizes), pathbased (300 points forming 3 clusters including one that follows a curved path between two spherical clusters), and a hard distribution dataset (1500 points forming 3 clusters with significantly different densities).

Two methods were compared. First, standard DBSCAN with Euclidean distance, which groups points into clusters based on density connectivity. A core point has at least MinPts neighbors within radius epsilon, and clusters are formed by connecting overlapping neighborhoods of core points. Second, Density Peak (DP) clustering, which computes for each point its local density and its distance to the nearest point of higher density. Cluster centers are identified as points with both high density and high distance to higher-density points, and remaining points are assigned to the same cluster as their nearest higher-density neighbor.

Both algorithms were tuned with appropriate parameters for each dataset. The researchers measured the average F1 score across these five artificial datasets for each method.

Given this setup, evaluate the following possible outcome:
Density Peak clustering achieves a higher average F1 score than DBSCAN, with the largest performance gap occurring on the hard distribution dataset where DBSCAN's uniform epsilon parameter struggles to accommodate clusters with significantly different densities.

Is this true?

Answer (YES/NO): YES